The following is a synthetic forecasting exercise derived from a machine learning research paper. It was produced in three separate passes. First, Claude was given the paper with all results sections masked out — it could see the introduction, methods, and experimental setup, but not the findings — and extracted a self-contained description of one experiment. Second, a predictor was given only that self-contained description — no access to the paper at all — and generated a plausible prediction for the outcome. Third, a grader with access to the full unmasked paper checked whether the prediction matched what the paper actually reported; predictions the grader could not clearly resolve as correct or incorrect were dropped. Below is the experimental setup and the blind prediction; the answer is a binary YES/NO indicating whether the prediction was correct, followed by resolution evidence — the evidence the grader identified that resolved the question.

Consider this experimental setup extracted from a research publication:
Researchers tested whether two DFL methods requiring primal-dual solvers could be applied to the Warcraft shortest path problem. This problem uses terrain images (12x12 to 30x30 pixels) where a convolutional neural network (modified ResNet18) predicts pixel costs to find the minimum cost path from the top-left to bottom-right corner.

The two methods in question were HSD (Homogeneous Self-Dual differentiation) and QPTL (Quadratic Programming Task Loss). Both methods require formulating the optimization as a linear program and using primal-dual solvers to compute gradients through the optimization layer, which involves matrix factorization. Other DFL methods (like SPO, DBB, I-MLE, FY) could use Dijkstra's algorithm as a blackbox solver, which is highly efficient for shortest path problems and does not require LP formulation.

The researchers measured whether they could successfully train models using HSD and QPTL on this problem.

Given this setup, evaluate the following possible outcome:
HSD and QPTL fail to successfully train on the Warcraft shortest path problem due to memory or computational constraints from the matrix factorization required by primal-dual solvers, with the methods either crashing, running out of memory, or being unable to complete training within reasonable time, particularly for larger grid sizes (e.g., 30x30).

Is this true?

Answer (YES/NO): YES